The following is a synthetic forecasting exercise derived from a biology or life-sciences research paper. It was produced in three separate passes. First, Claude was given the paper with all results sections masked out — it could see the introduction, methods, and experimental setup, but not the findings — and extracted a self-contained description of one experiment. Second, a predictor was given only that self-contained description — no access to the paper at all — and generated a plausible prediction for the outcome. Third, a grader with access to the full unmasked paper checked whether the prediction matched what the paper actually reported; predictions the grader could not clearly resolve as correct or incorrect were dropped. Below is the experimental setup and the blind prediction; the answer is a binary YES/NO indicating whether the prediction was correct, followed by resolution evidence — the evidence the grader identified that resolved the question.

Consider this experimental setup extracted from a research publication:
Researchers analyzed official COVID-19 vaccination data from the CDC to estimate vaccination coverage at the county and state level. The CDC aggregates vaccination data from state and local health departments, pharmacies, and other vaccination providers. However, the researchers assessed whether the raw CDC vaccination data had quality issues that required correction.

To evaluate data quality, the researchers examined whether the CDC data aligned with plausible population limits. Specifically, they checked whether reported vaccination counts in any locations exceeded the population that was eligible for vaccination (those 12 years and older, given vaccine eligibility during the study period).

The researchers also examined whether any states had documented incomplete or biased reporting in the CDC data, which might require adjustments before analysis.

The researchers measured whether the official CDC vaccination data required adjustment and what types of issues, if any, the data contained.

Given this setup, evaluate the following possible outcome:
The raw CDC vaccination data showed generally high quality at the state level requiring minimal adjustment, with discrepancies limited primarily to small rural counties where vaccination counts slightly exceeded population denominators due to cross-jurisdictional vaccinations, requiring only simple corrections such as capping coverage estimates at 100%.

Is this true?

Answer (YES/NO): NO